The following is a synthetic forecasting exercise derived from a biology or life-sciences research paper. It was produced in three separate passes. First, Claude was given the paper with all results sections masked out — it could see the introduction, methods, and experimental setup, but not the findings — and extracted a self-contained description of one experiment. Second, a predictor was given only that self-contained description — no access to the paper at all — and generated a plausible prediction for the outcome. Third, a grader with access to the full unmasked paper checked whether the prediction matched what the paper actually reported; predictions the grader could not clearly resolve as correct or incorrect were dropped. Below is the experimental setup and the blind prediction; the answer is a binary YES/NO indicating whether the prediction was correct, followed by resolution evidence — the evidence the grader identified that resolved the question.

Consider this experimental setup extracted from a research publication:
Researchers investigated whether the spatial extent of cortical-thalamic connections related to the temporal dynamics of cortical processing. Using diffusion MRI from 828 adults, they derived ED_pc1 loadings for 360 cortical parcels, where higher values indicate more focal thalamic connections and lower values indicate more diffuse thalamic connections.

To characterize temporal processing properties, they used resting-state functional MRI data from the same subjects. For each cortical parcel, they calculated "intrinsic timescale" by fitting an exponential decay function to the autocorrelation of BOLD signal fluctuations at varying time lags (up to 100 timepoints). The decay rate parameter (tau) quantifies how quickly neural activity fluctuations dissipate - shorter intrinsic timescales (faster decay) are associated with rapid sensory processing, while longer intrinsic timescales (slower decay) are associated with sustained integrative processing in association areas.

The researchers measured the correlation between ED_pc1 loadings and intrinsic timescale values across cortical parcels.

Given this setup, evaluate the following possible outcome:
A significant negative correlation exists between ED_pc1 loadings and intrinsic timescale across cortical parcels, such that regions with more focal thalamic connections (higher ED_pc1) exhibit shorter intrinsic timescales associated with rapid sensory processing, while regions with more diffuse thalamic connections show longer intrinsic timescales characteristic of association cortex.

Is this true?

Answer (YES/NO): NO